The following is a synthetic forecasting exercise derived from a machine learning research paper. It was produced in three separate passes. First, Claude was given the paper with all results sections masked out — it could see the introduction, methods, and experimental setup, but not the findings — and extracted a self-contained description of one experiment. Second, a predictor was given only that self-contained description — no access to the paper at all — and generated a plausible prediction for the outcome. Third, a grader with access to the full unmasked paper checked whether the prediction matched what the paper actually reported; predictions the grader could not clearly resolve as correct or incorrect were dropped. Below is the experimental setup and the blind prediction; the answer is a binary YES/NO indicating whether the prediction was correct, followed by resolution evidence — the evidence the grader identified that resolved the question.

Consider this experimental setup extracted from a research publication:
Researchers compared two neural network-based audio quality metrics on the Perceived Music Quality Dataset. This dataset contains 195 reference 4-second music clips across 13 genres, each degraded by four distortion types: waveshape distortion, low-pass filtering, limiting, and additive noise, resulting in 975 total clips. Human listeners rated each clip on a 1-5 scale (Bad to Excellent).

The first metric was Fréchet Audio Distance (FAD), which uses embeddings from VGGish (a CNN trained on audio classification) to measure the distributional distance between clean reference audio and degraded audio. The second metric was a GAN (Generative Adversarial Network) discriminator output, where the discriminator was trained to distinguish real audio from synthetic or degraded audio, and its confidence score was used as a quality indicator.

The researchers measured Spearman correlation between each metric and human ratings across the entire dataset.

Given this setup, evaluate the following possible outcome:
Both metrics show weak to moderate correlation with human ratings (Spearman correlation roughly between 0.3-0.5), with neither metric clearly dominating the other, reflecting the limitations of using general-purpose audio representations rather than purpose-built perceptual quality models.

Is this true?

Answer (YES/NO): NO